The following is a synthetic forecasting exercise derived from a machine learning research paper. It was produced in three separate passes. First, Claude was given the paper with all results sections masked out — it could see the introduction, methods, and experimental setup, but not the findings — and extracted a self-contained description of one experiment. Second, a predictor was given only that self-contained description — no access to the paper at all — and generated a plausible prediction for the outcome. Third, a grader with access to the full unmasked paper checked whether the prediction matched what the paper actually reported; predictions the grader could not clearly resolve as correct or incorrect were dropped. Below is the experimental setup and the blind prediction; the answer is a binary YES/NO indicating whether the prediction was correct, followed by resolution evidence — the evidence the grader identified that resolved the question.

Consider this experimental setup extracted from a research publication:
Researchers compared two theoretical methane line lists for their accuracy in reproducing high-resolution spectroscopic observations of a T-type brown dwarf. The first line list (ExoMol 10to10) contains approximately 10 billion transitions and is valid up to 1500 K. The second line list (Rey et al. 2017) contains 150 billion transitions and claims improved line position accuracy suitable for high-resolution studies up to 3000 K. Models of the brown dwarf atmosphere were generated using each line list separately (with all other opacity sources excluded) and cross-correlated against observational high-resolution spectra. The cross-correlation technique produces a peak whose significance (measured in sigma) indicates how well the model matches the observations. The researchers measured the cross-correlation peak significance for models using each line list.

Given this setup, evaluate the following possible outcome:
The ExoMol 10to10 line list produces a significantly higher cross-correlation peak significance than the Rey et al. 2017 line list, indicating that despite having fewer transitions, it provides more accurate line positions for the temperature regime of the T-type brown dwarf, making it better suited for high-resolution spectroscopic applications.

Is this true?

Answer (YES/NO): NO